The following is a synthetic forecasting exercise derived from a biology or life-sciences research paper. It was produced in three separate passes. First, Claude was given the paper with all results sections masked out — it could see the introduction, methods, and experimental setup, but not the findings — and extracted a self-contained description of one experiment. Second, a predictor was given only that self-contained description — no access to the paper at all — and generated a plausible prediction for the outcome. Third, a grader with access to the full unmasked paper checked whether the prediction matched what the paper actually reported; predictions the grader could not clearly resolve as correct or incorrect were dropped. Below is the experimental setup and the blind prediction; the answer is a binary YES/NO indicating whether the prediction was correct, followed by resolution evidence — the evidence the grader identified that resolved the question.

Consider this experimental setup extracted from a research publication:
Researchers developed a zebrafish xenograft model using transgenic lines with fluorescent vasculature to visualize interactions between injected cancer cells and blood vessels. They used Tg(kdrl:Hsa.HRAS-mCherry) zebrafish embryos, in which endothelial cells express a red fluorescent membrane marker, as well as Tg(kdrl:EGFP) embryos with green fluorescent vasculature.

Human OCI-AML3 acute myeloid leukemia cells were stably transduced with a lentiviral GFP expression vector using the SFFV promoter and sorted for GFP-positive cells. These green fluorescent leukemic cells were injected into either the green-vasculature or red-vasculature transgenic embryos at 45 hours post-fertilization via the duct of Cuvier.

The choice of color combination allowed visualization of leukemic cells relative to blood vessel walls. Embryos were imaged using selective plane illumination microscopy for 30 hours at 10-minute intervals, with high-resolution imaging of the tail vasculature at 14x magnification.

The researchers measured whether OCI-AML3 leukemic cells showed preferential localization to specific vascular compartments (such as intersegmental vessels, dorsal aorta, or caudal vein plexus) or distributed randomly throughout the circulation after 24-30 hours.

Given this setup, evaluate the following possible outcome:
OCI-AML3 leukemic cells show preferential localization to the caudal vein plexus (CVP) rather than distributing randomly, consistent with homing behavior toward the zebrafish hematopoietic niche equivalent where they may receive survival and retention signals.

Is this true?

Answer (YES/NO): NO